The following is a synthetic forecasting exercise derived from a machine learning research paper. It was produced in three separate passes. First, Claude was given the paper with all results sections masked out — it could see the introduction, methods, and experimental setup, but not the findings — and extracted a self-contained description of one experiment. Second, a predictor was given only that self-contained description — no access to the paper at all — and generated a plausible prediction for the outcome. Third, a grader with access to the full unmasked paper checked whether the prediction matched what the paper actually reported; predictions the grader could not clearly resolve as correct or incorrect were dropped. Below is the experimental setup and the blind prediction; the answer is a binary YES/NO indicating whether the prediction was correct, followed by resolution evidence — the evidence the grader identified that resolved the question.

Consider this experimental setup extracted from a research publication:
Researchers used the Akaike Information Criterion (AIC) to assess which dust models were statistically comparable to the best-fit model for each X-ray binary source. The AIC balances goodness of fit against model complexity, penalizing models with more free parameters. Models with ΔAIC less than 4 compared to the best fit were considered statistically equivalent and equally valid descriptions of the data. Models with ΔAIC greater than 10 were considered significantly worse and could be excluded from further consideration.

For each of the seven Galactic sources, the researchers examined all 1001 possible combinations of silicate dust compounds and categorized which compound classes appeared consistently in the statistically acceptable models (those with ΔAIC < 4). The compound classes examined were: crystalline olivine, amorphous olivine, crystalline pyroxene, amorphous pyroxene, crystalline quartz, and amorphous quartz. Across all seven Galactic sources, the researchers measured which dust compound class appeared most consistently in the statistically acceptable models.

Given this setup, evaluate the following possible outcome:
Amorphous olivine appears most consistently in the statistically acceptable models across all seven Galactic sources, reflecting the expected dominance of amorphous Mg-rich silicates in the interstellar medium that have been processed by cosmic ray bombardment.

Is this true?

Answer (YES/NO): YES